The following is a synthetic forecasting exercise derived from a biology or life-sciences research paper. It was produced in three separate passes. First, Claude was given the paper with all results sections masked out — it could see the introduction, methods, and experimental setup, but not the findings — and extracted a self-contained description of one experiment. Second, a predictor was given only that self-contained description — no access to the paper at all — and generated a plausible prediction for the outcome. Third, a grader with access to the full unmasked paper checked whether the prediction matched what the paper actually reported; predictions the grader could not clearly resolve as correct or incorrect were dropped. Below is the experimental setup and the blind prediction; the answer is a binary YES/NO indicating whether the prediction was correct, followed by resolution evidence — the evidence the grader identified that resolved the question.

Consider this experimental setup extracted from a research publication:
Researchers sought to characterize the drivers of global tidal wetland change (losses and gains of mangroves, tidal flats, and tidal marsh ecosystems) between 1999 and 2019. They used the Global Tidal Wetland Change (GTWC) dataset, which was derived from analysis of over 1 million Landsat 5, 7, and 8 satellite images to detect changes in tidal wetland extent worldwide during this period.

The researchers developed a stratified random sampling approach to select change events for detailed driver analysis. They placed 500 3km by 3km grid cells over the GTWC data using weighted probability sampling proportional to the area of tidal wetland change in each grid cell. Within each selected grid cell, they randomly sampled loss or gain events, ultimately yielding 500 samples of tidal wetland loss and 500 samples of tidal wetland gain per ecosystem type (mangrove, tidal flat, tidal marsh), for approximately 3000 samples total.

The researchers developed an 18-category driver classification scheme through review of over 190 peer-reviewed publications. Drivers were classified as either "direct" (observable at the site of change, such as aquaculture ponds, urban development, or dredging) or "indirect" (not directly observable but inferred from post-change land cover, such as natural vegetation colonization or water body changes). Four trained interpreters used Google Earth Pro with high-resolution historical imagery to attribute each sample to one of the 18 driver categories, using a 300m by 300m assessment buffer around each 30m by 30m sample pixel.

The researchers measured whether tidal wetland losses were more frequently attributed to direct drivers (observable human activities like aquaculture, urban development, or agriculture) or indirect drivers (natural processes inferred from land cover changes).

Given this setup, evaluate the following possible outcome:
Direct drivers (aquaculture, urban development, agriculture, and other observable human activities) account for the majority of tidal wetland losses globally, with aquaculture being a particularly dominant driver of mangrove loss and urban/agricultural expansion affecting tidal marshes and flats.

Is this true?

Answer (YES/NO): NO